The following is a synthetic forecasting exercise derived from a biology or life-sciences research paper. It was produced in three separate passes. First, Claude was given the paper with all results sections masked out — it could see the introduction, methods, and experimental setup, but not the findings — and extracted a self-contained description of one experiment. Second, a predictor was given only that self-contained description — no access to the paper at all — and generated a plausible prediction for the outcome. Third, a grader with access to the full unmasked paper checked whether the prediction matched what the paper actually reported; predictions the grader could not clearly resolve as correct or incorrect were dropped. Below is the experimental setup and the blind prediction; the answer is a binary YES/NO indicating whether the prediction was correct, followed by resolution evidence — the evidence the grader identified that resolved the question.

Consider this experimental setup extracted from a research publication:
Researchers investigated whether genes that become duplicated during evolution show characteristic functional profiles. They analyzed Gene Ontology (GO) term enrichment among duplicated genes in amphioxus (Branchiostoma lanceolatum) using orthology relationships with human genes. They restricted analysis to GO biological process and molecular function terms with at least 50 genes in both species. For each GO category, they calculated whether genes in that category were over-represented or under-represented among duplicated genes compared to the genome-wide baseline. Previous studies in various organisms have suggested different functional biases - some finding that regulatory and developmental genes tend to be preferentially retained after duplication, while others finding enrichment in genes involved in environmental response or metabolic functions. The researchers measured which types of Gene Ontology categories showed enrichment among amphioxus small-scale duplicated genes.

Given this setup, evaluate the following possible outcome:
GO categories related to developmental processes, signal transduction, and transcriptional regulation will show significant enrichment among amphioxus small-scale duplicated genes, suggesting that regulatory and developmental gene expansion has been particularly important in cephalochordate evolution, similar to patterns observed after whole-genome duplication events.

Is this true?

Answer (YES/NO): YES